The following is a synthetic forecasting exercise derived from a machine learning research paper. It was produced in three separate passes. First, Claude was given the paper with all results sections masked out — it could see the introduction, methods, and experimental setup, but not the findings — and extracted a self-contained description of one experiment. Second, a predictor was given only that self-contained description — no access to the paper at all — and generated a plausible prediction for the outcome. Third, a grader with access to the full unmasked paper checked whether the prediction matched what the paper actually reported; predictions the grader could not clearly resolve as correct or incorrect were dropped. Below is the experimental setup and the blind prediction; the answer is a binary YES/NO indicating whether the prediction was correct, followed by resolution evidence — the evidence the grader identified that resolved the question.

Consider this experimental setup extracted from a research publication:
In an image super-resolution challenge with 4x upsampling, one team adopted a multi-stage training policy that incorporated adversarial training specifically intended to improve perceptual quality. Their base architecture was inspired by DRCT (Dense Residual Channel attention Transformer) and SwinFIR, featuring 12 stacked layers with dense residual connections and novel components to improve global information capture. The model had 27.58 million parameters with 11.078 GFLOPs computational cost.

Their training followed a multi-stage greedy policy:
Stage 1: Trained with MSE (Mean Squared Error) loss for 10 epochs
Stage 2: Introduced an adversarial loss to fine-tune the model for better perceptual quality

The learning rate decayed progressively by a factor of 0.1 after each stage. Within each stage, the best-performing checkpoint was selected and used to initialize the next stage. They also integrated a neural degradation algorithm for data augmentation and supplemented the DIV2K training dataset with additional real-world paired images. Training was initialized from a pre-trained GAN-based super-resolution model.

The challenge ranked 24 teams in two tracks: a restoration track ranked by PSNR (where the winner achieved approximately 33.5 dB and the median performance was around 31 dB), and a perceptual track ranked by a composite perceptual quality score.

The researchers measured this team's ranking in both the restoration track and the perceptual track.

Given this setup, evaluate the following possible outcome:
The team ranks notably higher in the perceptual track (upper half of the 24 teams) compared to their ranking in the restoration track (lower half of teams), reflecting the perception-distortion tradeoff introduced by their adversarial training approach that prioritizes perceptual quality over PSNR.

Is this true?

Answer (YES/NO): YES